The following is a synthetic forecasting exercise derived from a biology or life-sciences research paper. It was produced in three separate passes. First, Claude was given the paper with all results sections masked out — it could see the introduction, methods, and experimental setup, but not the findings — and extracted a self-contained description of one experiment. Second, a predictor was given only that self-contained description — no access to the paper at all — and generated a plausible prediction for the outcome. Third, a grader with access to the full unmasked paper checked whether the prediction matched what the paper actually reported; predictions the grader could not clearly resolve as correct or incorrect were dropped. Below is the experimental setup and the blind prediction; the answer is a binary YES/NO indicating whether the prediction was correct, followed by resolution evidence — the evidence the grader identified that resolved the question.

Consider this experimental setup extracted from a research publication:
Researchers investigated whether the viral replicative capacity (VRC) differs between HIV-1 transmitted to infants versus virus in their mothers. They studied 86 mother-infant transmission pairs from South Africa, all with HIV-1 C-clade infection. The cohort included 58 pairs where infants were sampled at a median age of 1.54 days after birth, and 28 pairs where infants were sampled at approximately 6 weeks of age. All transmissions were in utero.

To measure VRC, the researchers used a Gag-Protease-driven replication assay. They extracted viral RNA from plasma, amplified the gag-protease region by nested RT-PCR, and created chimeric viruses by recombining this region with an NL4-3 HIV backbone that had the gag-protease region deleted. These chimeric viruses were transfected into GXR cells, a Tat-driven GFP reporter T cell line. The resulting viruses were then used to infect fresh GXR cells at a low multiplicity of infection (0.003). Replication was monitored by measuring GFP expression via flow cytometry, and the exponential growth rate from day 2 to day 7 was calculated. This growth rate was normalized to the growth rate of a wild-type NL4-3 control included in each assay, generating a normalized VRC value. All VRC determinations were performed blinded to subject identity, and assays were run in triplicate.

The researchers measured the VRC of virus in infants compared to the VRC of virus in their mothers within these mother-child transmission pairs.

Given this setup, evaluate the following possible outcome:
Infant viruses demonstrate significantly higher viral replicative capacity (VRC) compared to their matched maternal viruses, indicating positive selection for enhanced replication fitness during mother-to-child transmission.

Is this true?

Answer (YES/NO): NO